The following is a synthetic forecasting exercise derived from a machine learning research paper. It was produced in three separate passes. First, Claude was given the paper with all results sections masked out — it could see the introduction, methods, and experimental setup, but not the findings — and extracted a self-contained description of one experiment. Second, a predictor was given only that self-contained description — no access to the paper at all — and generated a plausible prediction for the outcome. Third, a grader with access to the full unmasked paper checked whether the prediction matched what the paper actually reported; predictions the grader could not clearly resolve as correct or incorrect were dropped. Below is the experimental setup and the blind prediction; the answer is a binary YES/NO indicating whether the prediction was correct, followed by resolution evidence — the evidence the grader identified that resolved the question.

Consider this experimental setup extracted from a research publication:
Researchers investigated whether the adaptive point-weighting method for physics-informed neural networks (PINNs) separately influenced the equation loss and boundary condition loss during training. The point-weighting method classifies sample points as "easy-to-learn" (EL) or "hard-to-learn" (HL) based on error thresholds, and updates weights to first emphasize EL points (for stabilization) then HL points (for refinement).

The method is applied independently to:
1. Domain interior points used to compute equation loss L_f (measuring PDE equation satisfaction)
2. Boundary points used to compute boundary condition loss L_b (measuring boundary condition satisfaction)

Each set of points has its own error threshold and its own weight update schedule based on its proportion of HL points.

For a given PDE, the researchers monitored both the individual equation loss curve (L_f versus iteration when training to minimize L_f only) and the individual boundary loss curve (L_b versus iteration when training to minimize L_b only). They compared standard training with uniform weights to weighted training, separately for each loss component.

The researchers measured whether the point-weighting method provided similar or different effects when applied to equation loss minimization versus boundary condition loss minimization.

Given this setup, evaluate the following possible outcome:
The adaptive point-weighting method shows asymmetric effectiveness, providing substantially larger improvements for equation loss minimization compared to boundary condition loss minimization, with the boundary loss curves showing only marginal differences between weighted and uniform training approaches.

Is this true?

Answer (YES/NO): NO